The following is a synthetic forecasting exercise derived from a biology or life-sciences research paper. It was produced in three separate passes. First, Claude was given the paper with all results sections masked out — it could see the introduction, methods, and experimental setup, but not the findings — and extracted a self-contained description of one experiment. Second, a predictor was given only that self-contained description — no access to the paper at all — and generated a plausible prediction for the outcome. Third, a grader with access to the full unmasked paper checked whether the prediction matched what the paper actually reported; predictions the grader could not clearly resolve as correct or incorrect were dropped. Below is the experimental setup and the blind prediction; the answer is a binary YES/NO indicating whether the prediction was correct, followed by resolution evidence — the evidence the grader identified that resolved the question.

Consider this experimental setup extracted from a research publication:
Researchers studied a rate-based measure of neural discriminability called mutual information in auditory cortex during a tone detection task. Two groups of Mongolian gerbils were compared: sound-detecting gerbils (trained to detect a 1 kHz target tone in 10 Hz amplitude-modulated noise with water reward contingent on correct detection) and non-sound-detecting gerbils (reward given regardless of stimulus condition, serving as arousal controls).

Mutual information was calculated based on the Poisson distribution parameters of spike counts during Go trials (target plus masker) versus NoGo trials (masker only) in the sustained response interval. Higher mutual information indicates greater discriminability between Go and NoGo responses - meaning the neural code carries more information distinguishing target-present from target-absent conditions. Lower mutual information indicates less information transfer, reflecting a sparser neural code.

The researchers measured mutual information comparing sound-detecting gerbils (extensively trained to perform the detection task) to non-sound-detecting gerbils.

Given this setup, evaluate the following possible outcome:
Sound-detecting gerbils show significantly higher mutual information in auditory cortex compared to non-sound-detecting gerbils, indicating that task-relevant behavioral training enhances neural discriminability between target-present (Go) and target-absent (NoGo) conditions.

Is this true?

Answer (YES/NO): NO